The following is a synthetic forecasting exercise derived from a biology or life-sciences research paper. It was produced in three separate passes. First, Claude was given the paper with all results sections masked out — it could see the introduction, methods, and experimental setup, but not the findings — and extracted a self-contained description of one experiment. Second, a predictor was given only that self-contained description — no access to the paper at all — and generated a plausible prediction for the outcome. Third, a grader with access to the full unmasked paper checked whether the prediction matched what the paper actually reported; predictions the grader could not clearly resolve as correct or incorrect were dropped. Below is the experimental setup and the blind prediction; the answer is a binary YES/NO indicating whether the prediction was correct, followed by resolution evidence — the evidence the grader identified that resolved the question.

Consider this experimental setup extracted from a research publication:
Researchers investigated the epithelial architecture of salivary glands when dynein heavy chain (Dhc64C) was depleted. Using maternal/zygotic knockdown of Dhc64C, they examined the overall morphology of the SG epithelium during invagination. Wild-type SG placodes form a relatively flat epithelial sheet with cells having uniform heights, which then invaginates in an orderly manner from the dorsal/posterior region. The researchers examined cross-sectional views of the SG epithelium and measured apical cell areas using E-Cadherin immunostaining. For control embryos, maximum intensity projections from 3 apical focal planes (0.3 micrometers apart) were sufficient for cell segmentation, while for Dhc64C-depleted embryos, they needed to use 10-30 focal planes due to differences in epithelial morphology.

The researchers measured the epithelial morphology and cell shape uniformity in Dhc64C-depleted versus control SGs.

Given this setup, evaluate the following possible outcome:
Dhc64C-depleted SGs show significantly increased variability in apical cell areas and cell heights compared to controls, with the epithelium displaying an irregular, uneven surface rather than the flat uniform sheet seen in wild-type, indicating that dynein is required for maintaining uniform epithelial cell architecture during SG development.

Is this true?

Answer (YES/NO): YES